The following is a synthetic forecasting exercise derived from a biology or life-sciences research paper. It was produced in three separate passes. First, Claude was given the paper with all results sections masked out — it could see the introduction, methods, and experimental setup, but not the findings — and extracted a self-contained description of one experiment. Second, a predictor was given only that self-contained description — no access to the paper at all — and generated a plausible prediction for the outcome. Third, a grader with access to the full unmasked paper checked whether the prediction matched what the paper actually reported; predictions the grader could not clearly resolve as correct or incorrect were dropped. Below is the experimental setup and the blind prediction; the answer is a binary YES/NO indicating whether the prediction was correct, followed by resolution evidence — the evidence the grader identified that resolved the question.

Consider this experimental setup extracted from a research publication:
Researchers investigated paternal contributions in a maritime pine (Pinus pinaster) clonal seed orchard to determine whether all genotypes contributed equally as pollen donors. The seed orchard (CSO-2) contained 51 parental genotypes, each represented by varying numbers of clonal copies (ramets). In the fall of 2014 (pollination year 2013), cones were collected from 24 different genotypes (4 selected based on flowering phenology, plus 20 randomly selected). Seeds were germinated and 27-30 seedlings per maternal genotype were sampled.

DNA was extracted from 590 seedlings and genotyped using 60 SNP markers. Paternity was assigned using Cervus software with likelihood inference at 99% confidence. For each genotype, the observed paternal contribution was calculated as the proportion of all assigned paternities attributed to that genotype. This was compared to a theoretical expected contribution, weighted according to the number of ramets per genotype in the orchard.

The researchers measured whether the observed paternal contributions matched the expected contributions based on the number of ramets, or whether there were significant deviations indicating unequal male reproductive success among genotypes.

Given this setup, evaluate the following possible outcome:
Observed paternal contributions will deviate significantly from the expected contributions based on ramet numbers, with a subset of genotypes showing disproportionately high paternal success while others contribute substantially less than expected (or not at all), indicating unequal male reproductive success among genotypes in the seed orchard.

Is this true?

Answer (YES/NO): YES